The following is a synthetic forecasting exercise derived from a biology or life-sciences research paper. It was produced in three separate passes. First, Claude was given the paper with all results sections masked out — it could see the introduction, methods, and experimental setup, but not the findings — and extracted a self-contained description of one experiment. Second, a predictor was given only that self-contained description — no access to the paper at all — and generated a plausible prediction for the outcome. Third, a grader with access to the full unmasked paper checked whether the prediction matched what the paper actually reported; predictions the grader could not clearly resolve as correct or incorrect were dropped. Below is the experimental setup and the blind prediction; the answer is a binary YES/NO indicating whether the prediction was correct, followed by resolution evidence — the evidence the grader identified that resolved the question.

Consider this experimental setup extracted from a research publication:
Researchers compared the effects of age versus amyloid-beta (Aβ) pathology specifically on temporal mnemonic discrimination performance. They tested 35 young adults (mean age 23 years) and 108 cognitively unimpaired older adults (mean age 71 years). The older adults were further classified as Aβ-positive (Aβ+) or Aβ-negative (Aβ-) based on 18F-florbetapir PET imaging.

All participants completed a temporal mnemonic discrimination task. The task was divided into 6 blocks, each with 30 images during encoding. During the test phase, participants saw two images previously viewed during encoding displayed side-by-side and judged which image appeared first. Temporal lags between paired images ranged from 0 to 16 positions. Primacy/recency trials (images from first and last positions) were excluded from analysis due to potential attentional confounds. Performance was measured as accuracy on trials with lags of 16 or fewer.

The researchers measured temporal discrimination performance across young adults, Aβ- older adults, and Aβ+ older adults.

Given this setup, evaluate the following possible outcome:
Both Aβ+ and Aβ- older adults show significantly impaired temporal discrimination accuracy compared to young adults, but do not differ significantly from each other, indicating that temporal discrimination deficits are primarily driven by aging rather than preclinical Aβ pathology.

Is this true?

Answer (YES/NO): NO